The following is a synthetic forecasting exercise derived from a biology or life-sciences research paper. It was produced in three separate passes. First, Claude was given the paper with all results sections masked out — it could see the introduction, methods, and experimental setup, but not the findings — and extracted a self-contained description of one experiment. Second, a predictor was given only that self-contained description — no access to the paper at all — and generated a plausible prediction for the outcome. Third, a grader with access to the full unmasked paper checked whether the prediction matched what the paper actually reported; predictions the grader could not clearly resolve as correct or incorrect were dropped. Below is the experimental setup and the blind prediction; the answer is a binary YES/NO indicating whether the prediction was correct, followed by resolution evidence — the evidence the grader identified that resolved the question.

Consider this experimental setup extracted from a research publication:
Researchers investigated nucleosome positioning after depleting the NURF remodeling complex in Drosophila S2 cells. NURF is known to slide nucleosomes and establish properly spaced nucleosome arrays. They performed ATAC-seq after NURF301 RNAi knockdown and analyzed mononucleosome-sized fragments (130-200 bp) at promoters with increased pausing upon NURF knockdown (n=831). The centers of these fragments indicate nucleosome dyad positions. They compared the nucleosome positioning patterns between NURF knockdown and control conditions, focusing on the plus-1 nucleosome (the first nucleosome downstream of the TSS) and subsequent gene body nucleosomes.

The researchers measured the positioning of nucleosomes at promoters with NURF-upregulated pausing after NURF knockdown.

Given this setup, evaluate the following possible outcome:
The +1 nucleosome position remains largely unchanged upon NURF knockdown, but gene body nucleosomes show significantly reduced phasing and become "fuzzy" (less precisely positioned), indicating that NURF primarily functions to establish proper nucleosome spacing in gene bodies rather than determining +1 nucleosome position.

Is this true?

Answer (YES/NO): NO